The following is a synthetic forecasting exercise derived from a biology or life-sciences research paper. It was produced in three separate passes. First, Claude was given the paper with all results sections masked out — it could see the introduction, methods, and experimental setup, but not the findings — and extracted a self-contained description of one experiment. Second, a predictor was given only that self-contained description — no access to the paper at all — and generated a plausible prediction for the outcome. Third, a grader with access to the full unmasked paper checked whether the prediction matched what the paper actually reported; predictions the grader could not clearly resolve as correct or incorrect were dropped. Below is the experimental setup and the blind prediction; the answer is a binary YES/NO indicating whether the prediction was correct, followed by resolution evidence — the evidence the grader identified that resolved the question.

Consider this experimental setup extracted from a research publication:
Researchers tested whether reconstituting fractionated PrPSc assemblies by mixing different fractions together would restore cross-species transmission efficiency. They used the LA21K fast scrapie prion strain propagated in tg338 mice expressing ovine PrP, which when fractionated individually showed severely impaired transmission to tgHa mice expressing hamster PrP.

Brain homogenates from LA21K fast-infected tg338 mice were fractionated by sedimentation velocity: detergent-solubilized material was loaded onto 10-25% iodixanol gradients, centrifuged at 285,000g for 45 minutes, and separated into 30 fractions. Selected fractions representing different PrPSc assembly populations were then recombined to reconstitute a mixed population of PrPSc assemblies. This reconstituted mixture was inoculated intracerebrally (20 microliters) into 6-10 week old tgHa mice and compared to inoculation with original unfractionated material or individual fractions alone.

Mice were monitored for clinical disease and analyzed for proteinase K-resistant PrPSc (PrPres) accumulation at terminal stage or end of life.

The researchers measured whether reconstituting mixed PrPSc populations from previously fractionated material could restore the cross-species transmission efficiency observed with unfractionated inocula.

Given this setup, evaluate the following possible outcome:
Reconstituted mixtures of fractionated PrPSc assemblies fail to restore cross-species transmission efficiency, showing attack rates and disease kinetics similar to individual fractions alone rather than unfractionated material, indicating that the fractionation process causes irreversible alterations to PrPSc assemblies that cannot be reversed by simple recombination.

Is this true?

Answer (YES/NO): YES